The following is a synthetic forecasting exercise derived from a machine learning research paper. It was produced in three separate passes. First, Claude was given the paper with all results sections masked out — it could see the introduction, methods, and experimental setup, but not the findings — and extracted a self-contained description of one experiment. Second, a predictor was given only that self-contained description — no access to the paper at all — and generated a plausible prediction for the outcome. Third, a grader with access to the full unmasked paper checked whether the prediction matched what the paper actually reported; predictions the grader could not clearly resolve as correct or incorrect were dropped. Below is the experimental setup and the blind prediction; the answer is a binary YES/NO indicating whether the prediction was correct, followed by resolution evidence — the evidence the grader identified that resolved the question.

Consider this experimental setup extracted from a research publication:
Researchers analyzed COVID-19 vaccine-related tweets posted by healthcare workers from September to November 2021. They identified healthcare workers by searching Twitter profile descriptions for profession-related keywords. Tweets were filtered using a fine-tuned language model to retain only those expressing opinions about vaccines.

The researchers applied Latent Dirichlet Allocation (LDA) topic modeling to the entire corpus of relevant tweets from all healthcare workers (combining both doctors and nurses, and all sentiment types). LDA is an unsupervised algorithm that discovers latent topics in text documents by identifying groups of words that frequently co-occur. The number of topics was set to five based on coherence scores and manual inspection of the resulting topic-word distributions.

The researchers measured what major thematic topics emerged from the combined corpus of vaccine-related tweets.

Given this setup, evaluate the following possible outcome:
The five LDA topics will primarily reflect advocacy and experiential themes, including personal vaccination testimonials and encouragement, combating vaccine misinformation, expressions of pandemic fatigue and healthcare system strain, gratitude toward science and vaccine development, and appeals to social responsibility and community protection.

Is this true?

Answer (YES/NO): NO